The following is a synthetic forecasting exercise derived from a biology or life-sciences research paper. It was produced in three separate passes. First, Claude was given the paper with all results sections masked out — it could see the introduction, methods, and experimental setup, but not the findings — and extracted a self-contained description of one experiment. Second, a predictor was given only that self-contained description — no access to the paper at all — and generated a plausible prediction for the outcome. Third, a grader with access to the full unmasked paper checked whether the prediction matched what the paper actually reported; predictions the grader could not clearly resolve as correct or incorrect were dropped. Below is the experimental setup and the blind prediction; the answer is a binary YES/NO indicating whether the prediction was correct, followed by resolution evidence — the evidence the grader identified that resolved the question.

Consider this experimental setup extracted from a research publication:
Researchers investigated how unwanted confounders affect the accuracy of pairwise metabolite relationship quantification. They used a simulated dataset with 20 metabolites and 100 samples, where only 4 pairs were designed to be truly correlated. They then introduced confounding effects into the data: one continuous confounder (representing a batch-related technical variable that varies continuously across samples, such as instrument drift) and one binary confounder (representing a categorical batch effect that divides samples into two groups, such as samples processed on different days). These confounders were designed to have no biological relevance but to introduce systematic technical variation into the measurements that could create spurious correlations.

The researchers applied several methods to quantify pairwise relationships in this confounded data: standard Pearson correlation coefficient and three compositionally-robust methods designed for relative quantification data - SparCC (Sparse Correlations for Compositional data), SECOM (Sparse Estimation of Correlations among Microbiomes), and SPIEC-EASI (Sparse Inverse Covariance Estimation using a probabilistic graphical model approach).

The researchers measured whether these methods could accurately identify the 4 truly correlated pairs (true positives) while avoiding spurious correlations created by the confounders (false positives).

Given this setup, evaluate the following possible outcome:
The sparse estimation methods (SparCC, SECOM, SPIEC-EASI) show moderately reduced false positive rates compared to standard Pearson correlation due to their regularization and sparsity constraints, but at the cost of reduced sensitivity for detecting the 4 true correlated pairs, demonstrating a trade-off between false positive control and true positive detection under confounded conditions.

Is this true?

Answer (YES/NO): NO